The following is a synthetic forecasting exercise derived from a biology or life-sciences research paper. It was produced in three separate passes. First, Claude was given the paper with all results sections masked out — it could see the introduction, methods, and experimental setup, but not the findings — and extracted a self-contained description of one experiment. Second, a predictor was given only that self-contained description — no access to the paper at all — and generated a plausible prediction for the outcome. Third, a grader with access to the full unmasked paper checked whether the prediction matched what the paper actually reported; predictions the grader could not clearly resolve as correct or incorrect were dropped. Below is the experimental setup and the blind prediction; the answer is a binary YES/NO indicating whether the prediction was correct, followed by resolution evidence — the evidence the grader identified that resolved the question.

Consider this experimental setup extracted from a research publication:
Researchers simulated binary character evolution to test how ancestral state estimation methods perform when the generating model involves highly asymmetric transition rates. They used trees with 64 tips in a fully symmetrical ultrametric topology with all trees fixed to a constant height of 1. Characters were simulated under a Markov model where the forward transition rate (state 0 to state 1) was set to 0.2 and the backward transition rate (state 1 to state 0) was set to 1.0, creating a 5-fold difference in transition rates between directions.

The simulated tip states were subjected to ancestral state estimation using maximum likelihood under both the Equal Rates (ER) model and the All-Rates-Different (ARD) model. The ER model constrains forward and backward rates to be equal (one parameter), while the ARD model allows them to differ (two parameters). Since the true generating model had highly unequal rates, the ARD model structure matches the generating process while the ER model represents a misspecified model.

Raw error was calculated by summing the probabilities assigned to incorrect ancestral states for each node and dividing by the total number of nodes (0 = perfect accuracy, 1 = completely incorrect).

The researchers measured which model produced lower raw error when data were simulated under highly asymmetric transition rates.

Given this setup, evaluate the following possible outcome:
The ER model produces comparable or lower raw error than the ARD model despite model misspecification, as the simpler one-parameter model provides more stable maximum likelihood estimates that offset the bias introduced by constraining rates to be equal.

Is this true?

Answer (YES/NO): NO